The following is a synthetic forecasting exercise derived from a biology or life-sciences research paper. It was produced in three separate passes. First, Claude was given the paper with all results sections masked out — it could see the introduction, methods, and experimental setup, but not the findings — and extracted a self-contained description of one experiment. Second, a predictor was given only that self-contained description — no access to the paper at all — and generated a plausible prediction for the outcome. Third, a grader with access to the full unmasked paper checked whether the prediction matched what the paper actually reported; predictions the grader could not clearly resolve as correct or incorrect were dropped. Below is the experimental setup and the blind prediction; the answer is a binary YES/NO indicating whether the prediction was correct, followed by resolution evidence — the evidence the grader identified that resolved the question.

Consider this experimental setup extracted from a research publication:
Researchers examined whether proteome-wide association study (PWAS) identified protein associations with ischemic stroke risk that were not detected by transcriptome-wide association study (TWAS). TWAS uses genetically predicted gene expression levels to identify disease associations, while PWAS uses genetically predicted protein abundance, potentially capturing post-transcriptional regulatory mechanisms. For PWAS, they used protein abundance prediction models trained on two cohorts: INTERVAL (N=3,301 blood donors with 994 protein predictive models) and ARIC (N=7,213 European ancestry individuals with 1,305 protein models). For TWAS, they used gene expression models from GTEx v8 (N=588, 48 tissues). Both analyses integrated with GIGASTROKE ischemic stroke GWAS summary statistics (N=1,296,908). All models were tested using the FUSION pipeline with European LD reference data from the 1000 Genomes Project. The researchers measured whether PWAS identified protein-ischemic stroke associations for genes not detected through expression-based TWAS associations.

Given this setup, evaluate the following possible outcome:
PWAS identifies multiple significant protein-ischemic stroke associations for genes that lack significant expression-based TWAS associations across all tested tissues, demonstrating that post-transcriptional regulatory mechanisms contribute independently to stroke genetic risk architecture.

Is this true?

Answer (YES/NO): YES